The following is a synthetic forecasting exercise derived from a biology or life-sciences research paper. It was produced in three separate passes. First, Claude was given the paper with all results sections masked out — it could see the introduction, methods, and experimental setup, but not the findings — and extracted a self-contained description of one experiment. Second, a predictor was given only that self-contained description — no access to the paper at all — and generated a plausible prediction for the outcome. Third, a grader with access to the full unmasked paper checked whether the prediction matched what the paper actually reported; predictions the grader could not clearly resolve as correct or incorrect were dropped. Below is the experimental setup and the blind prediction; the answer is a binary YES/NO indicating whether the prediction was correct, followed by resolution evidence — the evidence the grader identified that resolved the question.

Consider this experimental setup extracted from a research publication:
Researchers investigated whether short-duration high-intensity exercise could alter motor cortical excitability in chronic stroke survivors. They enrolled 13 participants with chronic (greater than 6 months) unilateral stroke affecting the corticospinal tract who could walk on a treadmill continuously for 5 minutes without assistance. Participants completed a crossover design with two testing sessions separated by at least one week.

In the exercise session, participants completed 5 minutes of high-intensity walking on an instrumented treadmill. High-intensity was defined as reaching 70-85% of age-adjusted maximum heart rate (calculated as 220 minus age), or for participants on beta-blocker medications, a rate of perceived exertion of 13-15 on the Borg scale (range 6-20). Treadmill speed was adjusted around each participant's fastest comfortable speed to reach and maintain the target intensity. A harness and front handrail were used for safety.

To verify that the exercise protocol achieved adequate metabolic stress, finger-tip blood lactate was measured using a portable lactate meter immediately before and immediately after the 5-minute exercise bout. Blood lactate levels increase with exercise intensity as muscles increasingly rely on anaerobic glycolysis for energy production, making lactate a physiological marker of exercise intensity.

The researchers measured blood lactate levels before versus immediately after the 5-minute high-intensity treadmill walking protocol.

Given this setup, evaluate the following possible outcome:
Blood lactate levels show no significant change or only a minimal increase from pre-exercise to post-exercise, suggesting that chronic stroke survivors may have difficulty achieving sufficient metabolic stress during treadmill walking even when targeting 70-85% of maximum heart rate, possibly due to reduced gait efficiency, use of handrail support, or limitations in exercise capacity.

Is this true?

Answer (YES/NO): NO